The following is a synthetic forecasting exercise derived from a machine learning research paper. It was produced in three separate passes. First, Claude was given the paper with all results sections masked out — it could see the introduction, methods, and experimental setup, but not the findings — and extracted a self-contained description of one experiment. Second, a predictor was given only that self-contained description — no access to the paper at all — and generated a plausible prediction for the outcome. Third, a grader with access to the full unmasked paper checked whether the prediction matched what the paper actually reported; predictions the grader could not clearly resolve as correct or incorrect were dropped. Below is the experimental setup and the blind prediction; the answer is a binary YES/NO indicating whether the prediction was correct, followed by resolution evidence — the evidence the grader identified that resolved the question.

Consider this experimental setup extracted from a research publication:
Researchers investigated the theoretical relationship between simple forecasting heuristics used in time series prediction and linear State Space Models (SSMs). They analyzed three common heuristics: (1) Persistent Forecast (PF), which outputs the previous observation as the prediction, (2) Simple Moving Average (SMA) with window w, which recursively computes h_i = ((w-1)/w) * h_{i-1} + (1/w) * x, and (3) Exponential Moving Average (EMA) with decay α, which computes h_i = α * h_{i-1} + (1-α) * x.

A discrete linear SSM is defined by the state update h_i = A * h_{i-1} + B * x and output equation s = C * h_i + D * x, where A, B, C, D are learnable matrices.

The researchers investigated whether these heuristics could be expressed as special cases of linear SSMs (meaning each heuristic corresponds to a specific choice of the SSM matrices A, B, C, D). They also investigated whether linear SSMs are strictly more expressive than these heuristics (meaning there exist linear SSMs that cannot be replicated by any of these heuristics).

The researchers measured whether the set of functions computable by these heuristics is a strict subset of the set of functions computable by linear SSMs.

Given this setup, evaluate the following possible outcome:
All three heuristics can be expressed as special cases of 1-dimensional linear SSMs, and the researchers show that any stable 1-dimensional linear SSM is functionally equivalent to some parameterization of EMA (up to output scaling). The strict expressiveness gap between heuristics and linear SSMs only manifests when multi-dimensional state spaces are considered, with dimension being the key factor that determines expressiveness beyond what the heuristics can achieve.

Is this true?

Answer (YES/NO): NO